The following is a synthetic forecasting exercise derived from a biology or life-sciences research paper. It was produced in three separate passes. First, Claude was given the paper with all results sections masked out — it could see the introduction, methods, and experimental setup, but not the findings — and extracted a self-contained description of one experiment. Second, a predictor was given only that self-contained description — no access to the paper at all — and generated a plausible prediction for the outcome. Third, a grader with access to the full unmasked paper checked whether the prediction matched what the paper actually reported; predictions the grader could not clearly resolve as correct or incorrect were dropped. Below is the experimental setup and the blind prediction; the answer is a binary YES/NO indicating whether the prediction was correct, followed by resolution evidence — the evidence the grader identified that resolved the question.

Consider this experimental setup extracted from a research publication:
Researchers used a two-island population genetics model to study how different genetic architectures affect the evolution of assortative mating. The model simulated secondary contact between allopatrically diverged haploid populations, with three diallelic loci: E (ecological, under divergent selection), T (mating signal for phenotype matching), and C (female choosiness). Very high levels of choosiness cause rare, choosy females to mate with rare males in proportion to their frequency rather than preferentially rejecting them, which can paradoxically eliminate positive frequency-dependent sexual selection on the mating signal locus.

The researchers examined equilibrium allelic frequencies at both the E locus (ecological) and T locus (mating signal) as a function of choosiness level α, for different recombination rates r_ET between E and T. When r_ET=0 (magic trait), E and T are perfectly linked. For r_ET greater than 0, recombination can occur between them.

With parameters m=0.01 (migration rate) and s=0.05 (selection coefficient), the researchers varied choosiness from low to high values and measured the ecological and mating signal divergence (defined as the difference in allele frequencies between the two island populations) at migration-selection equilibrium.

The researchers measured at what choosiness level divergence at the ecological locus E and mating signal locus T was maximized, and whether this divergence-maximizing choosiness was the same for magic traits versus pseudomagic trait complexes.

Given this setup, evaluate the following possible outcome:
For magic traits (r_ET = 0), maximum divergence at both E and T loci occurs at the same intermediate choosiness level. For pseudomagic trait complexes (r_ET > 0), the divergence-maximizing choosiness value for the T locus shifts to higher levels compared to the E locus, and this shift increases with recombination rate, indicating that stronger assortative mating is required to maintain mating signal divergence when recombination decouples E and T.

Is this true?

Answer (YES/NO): NO